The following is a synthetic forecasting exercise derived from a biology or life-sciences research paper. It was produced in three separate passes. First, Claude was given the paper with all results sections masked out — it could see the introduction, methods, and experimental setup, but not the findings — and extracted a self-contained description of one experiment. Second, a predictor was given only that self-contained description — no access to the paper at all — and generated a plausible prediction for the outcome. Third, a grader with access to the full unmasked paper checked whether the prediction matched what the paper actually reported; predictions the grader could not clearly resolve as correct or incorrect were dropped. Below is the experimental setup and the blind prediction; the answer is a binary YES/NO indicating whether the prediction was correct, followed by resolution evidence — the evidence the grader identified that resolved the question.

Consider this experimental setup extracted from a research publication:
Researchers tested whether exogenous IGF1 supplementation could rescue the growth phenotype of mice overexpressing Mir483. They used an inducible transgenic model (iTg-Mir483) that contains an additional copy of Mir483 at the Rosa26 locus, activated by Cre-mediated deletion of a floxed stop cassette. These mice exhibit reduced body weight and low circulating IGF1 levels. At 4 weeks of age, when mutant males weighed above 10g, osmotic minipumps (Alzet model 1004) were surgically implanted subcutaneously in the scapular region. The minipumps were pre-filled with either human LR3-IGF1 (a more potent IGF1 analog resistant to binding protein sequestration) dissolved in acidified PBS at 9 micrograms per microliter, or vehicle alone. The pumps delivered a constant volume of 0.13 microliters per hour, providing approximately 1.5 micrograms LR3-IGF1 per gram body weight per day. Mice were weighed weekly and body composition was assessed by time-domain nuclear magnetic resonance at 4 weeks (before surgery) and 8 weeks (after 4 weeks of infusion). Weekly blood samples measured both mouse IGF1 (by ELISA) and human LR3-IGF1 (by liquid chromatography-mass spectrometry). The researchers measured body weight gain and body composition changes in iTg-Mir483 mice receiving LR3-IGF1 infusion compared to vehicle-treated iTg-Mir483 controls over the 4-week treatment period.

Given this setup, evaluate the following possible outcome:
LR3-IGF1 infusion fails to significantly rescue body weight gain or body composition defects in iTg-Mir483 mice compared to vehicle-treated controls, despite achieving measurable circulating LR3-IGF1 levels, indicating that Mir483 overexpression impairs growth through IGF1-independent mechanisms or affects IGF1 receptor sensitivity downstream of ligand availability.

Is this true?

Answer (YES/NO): NO